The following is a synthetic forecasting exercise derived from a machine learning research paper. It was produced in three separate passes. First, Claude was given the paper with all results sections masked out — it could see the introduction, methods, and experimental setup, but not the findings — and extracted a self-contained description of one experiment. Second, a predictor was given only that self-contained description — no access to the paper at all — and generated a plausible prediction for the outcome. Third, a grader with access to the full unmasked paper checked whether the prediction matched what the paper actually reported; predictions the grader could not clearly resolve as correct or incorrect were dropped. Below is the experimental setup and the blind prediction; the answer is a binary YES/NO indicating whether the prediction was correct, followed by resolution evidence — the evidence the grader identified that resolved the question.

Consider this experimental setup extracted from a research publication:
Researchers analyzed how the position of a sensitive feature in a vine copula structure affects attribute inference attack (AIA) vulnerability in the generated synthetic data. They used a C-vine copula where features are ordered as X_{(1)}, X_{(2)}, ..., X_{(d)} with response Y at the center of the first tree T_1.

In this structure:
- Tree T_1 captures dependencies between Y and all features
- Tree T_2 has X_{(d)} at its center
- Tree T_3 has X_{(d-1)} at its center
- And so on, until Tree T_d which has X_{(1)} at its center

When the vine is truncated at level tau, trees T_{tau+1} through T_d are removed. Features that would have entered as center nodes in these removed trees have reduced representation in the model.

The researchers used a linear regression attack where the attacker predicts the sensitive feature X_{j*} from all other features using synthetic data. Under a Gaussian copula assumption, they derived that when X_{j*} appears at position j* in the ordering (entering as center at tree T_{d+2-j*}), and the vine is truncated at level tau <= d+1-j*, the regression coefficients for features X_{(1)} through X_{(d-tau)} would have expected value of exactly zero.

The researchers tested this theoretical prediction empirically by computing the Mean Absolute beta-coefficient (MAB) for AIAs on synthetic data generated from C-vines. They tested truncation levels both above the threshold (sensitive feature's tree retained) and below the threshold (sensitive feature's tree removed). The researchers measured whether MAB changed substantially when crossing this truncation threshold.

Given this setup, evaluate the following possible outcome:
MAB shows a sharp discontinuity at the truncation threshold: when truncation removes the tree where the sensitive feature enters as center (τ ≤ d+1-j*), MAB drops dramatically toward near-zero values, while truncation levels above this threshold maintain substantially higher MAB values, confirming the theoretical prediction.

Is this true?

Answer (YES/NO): YES